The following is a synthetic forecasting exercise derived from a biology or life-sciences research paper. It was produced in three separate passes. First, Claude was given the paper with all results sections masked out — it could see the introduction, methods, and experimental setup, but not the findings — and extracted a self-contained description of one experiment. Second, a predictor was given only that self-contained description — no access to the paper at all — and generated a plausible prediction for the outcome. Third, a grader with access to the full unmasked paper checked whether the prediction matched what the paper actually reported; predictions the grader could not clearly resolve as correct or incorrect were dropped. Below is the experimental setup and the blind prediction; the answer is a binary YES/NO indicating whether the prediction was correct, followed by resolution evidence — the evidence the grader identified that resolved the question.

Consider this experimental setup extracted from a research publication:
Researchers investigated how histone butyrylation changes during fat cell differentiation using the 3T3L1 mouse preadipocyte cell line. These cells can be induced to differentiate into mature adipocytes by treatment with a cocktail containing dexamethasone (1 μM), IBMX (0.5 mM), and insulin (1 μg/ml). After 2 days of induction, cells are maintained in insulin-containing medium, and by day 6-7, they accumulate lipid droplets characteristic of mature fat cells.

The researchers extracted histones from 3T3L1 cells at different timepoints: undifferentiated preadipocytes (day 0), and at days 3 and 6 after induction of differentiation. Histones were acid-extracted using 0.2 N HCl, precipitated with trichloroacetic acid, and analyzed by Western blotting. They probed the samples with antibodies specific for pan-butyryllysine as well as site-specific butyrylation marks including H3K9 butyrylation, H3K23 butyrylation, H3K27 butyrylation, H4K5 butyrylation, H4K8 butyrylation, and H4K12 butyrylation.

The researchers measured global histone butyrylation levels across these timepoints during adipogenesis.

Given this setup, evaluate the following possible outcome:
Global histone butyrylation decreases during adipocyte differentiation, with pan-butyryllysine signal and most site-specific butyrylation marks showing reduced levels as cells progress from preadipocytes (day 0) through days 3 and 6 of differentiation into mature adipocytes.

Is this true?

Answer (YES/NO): NO